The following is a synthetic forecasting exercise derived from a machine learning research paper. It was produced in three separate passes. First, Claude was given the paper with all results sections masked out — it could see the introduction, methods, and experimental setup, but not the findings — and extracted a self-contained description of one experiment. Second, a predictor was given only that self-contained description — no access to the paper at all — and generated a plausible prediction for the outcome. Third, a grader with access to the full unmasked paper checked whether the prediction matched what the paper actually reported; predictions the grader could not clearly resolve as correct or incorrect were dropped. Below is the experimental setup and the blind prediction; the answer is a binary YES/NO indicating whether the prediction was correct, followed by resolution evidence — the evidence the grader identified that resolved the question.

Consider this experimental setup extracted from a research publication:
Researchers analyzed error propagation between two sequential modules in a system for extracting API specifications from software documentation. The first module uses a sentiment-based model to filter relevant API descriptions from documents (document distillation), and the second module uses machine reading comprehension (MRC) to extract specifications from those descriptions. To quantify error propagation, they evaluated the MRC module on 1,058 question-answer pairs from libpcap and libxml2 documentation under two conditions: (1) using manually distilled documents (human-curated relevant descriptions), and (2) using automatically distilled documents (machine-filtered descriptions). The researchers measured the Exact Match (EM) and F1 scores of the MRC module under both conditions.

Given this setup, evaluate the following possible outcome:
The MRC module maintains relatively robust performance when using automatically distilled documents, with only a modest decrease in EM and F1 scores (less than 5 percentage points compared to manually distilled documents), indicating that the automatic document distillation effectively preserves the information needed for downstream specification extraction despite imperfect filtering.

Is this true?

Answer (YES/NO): YES